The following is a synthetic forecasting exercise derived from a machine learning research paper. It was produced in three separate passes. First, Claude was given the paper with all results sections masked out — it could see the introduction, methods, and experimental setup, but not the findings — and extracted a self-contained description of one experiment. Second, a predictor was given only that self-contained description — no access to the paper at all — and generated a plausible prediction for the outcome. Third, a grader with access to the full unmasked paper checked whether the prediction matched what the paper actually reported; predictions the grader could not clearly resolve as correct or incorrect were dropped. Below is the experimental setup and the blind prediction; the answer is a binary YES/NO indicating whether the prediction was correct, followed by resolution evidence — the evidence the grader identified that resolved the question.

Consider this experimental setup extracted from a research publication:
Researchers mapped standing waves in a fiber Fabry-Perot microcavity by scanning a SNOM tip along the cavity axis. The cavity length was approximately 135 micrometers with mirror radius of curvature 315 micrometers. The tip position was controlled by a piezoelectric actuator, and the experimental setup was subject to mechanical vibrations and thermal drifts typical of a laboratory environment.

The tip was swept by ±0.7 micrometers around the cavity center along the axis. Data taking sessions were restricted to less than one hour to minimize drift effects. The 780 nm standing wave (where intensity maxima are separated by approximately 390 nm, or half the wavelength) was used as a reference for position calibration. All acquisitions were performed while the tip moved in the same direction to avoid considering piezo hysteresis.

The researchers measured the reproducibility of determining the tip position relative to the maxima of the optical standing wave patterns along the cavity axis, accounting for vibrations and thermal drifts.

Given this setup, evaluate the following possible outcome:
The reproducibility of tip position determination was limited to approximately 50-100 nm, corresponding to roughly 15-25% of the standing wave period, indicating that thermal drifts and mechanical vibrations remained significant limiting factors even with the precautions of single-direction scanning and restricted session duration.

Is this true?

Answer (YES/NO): NO